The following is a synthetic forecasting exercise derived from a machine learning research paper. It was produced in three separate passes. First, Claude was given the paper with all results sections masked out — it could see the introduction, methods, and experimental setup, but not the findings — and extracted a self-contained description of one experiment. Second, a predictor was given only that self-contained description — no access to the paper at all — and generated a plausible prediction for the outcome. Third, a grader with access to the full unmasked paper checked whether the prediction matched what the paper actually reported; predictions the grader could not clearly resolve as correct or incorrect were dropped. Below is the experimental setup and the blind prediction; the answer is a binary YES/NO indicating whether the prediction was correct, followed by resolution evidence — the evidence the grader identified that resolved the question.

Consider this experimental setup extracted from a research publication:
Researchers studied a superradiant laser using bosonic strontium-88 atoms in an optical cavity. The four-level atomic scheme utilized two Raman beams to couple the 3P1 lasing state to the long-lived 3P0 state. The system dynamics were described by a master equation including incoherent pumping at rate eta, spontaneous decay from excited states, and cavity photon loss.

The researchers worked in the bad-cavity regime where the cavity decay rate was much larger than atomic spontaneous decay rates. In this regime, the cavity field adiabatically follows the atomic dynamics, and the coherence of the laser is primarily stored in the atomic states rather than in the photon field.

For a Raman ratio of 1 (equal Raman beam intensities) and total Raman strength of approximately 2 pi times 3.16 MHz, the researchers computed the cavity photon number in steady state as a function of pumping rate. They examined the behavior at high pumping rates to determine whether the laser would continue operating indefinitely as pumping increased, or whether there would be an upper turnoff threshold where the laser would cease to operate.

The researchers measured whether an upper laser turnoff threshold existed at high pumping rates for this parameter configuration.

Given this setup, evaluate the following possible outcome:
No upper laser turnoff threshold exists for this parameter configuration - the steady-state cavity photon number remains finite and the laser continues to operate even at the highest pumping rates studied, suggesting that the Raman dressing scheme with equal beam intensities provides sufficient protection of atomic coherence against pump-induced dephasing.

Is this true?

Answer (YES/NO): NO